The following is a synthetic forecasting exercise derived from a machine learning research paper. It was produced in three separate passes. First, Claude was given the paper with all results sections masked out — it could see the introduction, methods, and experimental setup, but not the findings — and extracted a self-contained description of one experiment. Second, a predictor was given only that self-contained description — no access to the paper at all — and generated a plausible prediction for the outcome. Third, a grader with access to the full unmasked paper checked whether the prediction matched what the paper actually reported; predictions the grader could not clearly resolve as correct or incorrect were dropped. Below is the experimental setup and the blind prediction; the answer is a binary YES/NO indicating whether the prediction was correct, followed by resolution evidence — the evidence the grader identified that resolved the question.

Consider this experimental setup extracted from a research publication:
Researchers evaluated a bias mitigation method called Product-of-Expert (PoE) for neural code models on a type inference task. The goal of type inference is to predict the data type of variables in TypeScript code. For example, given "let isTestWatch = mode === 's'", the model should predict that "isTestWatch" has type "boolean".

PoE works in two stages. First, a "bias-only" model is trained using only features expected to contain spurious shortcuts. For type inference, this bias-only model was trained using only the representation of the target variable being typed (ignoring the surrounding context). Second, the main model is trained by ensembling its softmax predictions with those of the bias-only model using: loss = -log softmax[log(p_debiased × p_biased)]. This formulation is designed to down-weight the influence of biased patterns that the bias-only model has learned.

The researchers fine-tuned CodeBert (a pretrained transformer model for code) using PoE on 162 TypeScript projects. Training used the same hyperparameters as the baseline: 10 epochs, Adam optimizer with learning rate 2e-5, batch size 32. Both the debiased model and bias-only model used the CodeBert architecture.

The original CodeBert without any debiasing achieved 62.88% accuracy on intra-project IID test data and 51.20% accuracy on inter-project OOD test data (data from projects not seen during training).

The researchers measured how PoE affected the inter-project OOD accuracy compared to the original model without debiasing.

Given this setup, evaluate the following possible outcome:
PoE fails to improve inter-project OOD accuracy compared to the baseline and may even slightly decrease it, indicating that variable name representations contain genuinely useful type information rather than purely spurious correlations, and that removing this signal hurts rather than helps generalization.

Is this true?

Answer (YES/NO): NO